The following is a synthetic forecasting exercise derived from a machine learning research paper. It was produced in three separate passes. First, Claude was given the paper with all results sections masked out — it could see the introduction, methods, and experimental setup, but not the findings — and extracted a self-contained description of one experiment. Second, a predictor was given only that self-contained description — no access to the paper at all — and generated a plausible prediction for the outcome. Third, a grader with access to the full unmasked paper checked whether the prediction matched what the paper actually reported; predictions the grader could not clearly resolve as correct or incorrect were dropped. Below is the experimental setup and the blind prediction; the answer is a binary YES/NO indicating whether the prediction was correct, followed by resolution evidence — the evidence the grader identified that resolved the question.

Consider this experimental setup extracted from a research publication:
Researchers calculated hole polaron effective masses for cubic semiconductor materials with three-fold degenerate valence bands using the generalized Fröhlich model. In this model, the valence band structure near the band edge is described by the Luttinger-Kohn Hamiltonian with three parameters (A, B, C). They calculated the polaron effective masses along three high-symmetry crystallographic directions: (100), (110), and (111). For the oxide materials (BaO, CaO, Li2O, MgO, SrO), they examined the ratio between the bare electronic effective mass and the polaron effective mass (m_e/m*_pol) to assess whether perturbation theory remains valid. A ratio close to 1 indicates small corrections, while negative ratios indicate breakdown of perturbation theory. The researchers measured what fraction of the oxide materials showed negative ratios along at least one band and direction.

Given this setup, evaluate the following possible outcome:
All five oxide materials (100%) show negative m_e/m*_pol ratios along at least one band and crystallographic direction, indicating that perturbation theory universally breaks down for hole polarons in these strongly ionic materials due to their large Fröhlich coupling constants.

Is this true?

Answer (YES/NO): NO